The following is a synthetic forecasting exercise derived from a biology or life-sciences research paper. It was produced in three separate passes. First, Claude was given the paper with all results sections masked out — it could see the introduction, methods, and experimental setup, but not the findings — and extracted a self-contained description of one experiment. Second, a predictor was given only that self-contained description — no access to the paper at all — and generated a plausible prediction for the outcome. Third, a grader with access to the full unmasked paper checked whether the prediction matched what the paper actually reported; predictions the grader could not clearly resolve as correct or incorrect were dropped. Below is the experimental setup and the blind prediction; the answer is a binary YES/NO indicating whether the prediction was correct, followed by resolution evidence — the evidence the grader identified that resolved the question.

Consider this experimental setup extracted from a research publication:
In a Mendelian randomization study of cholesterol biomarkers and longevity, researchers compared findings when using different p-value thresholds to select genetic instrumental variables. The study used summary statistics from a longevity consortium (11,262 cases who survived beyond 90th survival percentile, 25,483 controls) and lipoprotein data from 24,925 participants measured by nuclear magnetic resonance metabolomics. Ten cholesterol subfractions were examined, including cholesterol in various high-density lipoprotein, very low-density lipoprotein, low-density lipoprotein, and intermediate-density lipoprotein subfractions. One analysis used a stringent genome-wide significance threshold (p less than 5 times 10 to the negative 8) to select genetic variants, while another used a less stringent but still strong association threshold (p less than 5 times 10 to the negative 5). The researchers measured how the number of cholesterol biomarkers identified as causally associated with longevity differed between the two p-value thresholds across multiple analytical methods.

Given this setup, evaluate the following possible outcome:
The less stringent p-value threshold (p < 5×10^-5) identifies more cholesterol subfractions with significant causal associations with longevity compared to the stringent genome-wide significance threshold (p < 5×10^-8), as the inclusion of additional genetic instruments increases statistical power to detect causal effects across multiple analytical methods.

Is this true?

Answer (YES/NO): YES